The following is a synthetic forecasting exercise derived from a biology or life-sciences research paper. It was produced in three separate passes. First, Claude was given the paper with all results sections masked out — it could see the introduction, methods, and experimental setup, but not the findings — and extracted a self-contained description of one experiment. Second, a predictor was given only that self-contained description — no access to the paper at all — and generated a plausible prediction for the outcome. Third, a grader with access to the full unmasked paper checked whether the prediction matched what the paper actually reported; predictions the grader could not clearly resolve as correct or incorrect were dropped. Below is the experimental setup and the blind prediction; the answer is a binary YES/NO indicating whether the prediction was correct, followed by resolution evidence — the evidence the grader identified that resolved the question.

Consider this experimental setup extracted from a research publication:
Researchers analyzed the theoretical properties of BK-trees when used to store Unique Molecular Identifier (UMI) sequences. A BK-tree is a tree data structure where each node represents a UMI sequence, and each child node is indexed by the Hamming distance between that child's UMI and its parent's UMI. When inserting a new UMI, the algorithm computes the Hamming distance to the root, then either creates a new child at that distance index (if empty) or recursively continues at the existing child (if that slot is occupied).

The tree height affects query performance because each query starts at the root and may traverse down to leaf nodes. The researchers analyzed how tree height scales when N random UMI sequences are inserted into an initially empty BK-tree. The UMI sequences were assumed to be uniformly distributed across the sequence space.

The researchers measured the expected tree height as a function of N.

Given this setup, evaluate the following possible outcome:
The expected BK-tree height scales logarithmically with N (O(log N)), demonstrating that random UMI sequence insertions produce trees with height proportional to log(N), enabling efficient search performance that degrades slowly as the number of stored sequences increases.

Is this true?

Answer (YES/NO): YES